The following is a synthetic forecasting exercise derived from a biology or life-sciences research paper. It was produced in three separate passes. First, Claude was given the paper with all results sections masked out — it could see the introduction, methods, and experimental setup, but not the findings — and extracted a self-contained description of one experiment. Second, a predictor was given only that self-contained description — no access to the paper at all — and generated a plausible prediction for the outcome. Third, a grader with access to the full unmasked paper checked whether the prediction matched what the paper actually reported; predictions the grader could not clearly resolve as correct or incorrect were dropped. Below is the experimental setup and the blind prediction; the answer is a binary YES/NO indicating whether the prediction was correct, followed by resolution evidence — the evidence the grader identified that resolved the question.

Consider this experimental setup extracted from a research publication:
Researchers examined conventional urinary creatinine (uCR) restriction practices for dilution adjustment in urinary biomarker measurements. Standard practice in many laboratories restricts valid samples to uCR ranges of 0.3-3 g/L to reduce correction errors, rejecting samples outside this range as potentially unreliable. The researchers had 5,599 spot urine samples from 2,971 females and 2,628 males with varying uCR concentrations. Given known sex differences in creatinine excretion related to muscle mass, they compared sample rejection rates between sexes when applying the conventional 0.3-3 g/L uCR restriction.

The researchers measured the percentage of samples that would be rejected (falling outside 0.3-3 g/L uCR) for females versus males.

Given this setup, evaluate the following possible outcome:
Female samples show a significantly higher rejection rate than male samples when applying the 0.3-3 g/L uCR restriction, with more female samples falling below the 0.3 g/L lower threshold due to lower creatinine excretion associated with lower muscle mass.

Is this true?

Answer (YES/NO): YES